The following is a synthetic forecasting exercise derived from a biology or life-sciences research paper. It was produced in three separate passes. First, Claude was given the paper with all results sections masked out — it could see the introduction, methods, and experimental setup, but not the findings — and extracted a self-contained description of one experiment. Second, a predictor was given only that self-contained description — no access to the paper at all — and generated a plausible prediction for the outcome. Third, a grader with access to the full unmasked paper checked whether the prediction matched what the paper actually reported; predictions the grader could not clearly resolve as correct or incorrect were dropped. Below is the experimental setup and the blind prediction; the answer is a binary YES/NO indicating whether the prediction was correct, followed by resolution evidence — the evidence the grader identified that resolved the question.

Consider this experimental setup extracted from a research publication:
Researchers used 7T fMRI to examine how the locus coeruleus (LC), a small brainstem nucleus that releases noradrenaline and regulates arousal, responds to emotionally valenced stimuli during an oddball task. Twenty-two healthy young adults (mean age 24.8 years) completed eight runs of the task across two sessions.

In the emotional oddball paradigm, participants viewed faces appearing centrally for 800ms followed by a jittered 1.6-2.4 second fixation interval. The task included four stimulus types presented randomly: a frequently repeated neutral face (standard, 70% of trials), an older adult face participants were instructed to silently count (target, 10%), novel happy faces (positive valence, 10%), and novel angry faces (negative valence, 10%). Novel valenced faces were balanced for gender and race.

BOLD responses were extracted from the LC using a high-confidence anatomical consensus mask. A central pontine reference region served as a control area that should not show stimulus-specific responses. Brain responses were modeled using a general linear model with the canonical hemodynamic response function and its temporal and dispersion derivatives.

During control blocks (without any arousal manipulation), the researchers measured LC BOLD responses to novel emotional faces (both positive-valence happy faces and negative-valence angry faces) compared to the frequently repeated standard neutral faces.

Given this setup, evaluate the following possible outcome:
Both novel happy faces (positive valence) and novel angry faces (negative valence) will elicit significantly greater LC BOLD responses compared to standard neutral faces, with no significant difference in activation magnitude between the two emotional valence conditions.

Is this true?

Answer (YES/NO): NO